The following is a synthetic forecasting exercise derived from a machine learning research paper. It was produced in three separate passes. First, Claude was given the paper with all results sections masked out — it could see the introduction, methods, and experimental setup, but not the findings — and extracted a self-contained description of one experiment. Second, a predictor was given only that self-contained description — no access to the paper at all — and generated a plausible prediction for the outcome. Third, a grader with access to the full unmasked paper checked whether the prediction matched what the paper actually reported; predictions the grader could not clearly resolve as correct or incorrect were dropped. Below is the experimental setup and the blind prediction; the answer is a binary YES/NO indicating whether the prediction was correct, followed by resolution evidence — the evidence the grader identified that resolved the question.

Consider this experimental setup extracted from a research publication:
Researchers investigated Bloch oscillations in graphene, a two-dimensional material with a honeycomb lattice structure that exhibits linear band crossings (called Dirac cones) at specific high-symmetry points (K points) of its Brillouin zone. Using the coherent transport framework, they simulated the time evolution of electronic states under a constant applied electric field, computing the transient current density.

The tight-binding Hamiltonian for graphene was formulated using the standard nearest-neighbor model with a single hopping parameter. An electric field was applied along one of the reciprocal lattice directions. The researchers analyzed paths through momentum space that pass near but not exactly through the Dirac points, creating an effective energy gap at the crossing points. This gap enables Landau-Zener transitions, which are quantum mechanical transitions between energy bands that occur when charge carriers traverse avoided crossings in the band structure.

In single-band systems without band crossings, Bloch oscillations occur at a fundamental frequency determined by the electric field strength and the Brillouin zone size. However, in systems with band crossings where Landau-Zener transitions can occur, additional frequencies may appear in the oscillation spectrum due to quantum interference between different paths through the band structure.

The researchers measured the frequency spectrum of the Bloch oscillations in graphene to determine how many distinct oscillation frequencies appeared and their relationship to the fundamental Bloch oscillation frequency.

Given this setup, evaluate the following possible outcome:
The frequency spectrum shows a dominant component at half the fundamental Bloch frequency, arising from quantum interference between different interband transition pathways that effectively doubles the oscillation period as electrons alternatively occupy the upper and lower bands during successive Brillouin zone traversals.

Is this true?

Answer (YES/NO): YES